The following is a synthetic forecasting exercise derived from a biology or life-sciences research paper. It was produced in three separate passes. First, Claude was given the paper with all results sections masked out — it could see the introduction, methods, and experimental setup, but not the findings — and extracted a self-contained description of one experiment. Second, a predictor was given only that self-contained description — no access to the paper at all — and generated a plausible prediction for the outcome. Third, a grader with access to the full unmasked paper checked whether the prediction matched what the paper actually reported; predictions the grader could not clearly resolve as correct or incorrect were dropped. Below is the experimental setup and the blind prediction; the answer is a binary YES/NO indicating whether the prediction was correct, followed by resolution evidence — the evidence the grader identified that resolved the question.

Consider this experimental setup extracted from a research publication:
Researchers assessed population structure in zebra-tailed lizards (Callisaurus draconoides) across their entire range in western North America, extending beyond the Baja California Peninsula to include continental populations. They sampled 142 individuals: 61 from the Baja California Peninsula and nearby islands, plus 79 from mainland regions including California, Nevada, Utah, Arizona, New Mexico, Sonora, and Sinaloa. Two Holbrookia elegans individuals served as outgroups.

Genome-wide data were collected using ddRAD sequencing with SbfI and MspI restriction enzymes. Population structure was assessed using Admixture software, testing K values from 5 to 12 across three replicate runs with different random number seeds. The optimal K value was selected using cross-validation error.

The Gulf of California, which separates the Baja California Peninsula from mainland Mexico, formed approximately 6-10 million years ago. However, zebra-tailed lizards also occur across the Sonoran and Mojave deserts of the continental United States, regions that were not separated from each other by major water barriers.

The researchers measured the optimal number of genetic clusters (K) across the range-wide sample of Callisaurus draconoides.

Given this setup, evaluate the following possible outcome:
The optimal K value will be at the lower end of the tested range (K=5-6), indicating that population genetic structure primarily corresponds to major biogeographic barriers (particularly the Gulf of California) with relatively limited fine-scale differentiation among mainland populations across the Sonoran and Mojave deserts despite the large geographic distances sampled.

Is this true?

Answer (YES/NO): NO